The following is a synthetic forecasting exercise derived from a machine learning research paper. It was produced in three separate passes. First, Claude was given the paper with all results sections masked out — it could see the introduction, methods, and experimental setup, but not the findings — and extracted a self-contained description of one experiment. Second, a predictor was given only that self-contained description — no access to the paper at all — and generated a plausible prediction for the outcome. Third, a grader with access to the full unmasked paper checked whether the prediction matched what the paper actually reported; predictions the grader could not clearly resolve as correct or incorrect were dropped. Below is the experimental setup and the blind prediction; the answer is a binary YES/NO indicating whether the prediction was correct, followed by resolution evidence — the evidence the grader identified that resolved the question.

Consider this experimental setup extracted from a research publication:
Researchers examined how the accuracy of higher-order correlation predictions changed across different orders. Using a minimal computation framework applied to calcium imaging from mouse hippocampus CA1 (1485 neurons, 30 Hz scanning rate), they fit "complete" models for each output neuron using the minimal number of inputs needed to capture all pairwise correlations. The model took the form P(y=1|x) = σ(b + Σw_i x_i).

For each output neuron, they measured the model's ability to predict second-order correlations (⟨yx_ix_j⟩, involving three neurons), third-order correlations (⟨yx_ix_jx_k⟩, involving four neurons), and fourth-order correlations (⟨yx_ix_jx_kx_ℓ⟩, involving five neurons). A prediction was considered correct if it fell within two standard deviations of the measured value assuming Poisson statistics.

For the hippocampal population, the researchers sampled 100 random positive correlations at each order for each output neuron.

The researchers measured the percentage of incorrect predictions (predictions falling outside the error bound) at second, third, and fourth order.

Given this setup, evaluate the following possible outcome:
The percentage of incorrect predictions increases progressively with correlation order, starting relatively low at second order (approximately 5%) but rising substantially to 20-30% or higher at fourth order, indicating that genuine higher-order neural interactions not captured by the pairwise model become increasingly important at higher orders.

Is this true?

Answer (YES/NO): NO